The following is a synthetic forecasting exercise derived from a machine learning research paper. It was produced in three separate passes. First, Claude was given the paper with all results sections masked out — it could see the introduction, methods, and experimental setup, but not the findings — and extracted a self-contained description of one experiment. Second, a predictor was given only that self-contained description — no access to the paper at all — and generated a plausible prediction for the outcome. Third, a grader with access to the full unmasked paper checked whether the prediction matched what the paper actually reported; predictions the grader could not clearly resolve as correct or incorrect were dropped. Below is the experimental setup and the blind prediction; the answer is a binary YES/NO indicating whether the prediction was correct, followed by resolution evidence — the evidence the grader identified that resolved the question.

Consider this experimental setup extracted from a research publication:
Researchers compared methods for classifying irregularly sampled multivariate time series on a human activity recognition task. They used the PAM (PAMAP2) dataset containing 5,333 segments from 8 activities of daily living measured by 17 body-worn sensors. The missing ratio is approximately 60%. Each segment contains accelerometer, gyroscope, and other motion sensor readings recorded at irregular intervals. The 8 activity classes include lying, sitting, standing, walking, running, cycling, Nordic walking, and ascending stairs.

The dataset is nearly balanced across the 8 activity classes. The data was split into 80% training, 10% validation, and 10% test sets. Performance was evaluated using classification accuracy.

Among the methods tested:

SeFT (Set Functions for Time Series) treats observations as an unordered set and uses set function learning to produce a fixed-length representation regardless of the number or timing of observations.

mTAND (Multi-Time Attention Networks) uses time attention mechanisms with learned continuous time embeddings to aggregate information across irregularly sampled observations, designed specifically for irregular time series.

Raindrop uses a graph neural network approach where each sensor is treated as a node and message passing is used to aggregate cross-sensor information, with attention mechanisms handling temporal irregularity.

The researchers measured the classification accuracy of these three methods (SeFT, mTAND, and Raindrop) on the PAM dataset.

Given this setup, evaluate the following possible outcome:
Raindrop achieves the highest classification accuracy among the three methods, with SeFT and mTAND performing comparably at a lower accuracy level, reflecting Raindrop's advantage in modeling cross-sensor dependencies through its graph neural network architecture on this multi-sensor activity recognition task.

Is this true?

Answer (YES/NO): NO